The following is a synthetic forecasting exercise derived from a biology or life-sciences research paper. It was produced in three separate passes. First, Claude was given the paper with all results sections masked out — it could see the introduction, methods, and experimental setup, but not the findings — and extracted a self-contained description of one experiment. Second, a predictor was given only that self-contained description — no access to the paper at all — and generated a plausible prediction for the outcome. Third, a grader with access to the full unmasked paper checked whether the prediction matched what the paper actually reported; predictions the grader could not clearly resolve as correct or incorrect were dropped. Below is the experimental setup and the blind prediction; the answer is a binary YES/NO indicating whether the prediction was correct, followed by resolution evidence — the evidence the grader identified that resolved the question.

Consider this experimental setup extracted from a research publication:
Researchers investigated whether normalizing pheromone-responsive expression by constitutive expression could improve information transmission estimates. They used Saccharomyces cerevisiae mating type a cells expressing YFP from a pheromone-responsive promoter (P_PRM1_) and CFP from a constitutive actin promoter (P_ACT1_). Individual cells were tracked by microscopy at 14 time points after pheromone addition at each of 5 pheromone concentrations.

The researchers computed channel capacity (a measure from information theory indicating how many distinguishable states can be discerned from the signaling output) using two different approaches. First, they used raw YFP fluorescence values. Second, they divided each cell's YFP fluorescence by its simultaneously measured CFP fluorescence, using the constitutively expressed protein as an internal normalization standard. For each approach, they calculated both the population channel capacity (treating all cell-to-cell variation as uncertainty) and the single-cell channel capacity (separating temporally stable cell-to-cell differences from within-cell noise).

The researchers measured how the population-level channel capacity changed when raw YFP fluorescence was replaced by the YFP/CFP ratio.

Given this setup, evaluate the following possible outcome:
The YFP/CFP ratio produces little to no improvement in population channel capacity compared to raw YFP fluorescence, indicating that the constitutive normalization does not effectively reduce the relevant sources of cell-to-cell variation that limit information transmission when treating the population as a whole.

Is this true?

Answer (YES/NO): NO